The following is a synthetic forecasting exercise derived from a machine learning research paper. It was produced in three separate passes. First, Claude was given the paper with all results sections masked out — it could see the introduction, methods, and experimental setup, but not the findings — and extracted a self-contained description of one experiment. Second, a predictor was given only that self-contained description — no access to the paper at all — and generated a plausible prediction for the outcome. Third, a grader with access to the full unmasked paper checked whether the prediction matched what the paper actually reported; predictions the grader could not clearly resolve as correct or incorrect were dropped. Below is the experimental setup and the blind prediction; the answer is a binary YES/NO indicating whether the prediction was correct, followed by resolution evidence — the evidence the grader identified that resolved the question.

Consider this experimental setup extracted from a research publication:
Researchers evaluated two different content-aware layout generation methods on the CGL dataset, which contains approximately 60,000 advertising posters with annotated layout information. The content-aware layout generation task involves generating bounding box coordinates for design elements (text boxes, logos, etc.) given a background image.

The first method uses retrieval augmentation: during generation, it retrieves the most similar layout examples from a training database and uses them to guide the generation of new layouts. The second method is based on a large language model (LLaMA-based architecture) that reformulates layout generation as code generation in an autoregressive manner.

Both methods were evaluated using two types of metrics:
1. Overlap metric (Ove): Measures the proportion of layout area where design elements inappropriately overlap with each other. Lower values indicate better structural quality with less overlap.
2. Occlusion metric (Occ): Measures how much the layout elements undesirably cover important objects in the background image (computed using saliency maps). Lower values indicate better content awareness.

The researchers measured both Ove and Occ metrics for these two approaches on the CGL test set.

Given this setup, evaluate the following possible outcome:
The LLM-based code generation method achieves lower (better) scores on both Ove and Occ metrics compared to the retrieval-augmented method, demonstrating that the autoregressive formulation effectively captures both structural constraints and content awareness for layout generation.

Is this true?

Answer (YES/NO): NO